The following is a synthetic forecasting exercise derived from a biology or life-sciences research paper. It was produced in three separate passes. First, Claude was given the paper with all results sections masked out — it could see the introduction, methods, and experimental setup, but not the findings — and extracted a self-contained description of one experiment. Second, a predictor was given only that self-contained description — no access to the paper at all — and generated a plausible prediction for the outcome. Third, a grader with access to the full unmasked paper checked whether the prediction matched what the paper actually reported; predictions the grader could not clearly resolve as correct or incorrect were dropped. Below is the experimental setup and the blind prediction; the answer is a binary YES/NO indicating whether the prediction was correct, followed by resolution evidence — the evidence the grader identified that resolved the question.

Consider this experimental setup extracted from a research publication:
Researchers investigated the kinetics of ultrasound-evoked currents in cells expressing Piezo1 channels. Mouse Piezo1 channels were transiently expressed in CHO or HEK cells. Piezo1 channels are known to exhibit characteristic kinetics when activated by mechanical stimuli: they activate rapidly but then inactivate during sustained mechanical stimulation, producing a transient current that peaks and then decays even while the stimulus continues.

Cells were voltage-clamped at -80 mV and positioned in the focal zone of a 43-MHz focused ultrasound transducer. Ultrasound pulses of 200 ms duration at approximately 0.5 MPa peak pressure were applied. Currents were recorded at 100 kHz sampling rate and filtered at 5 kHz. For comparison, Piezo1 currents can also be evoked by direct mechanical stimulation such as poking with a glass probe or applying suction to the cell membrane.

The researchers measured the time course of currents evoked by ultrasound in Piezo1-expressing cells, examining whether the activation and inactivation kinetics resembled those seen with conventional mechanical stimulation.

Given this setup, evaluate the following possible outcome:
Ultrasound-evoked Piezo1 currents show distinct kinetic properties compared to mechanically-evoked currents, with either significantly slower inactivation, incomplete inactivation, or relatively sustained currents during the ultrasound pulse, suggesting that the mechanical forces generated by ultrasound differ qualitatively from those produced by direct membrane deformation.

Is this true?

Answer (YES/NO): NO